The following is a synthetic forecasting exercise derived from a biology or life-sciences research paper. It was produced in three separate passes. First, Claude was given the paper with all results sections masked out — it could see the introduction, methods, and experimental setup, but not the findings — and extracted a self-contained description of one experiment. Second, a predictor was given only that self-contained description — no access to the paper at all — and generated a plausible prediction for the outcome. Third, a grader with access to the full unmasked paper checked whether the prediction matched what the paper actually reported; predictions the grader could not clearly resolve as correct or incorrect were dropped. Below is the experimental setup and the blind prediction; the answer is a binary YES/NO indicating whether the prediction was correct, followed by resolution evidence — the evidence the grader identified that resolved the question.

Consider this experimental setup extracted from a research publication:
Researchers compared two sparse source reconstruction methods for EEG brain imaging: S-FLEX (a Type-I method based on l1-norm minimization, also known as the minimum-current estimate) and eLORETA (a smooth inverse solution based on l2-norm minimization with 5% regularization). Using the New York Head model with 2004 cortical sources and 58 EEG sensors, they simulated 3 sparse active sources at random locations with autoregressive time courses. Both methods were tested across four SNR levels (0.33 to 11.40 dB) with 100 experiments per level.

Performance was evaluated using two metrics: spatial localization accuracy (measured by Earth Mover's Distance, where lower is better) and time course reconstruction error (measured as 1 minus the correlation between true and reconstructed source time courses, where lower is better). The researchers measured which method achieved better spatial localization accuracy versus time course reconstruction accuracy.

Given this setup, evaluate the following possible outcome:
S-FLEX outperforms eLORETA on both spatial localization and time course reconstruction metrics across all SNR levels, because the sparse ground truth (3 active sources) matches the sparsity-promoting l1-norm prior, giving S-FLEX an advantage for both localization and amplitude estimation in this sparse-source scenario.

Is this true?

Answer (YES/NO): NO